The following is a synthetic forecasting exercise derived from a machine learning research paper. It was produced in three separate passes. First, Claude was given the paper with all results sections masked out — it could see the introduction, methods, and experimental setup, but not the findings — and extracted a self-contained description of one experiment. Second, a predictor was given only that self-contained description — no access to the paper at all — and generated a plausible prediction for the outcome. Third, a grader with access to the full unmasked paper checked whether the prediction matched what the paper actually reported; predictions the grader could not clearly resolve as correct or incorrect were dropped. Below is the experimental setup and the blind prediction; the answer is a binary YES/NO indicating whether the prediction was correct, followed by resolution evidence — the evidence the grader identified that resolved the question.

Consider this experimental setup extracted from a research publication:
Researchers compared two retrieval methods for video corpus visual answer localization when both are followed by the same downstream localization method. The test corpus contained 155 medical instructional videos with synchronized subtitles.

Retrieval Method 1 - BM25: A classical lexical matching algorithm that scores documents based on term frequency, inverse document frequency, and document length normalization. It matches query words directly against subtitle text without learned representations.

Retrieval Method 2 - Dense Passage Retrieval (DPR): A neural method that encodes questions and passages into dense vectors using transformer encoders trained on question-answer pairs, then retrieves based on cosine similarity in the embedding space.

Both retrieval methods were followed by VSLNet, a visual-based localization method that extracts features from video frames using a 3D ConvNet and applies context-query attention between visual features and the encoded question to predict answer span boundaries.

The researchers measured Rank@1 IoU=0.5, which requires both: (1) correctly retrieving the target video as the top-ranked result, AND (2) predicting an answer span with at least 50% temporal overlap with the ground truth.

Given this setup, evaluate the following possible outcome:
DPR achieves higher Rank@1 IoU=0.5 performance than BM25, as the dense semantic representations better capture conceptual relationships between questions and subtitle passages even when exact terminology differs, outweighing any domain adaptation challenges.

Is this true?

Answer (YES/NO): YES